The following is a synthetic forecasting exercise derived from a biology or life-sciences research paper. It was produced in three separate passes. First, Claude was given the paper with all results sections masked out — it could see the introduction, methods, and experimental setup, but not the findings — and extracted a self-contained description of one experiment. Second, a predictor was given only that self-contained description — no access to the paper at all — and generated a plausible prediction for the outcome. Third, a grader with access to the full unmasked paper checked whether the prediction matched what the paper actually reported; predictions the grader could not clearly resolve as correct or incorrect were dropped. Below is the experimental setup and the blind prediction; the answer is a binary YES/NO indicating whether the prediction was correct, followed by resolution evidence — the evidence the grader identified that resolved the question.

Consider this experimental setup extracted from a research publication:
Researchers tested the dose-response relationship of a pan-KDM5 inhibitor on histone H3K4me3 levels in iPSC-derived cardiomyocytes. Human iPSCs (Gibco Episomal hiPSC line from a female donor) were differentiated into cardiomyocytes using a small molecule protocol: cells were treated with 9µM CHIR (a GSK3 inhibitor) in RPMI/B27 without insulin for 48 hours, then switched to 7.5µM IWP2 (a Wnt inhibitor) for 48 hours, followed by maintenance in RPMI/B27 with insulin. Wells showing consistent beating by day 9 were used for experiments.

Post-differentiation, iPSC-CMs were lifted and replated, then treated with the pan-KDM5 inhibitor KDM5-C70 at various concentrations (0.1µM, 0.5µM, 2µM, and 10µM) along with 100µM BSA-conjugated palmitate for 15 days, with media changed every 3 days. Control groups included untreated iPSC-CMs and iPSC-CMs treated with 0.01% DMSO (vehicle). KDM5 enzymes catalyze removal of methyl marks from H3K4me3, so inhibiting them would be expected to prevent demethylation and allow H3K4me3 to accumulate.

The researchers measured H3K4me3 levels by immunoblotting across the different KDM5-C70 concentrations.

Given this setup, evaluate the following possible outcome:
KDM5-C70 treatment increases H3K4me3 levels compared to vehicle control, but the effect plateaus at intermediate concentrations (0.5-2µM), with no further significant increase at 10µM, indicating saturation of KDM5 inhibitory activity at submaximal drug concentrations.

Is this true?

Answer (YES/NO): YES